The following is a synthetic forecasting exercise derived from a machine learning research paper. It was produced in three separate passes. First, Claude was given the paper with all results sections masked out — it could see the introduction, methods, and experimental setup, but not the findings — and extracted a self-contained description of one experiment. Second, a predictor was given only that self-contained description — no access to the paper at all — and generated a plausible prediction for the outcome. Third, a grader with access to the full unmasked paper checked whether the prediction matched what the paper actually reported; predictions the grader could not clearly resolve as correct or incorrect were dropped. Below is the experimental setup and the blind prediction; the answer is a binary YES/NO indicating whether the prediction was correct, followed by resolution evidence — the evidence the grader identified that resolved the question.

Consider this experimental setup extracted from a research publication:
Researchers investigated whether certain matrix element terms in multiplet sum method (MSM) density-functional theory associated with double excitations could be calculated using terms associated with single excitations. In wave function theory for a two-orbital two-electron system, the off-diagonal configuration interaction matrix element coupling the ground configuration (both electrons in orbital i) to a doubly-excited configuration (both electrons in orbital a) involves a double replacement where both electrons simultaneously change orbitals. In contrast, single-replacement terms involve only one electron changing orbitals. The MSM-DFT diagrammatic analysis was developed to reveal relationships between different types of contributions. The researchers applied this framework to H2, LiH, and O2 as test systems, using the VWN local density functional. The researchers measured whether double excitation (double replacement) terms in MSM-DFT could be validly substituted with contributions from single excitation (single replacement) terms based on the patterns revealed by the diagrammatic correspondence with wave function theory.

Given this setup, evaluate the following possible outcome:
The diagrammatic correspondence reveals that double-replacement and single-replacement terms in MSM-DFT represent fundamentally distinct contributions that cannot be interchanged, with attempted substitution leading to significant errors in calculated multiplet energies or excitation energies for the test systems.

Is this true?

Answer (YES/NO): NO